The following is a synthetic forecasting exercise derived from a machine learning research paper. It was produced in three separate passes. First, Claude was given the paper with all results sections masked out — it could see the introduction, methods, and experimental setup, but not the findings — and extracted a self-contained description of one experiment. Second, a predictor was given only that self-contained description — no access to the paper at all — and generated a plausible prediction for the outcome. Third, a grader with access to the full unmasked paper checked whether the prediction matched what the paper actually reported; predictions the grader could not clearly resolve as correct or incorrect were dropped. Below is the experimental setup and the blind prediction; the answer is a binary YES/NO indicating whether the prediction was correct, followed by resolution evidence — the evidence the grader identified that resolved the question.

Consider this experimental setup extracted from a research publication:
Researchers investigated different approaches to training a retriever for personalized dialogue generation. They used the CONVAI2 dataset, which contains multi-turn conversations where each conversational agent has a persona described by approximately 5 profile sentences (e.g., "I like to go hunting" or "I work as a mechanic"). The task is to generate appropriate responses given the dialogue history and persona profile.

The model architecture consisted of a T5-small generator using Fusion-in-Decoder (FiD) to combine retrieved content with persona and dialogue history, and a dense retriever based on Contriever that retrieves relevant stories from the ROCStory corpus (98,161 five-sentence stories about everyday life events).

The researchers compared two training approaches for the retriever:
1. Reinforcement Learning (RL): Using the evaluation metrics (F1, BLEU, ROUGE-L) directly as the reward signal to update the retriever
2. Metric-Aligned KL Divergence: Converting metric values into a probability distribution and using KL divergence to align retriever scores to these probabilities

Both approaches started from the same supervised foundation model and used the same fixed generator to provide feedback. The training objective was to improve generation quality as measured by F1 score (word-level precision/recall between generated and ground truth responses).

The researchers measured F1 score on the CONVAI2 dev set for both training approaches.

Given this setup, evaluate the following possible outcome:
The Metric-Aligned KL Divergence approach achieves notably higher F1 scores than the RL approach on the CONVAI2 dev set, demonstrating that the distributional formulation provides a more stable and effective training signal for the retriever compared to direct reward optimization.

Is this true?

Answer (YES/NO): YES